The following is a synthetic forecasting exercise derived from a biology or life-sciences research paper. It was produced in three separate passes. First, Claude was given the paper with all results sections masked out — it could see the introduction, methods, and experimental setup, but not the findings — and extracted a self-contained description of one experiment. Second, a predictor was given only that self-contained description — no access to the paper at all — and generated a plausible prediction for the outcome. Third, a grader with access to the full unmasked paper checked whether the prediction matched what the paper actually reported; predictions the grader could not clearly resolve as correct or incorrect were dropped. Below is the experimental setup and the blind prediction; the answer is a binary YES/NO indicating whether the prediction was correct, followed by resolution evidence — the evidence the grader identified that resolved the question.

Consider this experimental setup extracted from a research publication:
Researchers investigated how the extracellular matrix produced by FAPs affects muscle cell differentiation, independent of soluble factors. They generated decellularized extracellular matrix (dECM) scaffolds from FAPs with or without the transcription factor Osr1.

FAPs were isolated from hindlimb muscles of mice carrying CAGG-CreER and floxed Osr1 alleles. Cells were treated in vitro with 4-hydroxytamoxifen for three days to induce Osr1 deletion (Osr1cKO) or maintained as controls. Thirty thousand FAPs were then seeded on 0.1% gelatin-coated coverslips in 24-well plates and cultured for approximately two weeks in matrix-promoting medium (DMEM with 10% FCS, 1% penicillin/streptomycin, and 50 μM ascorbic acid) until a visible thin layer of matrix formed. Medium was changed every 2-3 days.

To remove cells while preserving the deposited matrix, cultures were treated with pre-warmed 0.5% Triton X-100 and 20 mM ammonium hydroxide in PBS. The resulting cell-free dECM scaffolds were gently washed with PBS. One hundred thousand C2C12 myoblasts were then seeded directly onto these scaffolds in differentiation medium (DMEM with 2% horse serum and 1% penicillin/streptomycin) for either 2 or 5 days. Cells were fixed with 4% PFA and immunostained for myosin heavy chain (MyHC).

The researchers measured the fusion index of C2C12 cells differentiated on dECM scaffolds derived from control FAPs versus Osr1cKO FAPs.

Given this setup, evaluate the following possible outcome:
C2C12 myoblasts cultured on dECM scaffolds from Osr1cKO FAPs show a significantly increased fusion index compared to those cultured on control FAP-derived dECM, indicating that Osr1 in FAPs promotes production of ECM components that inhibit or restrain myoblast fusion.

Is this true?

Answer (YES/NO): NO